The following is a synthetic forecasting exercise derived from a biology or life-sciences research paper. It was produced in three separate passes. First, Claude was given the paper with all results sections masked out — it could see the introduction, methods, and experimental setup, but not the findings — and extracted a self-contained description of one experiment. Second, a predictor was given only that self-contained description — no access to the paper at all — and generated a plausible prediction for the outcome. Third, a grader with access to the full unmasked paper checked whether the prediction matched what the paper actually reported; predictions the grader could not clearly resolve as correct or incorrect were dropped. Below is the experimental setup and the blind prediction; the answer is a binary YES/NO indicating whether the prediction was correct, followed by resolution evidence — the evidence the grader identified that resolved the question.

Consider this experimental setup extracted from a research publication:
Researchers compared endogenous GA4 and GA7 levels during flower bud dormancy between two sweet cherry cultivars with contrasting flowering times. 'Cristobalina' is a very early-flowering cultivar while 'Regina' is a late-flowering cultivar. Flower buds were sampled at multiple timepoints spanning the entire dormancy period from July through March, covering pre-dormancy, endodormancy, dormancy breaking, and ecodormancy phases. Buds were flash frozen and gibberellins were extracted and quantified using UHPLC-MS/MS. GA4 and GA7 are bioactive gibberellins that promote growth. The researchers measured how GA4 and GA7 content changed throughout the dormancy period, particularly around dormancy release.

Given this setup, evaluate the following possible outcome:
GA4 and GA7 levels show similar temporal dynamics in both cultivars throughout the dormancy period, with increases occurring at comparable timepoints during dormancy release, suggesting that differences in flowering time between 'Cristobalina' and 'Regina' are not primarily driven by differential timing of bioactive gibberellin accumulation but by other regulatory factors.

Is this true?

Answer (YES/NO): NO